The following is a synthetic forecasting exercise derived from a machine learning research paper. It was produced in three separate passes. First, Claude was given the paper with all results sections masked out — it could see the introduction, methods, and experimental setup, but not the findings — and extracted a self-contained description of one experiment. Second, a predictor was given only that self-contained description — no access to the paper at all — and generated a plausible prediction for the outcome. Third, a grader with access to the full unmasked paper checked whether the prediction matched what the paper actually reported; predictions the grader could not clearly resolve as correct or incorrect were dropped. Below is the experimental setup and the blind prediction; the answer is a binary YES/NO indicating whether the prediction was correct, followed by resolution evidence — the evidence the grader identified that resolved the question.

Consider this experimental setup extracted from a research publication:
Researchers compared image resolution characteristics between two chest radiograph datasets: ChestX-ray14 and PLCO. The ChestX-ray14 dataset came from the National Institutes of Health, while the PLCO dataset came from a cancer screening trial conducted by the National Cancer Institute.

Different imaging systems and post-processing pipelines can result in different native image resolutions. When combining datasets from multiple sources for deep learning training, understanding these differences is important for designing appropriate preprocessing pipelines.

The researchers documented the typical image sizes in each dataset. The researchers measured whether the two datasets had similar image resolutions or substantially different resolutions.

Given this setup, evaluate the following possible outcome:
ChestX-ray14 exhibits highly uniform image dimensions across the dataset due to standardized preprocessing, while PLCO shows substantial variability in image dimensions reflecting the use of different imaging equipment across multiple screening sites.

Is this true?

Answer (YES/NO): NO